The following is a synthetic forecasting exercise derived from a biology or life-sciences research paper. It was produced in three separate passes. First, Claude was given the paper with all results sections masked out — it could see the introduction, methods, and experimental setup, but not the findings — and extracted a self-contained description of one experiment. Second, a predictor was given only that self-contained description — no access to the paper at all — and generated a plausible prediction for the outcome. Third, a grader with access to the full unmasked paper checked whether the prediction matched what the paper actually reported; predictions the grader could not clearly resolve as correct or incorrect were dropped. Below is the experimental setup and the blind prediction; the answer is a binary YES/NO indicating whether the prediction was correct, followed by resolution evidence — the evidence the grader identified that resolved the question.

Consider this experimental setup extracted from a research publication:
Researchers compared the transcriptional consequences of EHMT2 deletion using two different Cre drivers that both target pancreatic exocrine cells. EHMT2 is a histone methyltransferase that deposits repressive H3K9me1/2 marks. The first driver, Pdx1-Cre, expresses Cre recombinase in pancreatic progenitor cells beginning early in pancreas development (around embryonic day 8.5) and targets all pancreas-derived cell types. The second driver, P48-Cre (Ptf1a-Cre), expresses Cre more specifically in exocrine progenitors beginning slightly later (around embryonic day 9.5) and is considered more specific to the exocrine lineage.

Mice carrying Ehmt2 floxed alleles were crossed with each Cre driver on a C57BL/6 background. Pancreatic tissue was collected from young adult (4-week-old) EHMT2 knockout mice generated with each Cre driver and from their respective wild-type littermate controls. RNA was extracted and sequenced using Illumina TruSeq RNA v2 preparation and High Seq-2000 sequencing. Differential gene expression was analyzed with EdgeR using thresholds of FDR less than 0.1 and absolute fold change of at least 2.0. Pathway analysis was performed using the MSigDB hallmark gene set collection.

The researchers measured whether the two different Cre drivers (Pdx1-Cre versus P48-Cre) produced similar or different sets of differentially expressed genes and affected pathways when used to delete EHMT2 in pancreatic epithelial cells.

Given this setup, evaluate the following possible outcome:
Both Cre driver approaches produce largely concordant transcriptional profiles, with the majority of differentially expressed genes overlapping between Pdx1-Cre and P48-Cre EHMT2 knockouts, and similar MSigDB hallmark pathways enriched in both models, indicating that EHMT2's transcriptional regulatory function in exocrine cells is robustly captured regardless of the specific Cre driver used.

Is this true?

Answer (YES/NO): YES